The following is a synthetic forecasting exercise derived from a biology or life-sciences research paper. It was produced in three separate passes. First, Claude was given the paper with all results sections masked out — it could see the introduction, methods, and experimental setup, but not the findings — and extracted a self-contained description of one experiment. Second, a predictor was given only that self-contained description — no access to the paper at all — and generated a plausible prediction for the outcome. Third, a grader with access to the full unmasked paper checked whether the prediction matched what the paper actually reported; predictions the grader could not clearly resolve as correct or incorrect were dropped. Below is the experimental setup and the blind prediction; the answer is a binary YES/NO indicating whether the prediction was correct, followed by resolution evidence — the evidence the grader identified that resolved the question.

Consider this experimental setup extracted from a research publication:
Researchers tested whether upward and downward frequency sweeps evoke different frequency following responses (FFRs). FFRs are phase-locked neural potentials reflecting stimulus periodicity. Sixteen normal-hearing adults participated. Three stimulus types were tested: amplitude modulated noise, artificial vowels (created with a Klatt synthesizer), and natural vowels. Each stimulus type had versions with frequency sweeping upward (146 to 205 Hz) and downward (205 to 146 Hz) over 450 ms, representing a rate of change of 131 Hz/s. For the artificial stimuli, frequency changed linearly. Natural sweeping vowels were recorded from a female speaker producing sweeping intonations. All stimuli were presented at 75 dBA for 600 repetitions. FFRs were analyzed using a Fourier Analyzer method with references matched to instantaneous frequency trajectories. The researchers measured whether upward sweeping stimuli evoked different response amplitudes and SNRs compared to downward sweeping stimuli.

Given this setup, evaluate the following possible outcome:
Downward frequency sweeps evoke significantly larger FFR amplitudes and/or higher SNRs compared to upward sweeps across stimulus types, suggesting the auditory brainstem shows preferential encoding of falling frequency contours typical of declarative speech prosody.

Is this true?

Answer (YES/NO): NO